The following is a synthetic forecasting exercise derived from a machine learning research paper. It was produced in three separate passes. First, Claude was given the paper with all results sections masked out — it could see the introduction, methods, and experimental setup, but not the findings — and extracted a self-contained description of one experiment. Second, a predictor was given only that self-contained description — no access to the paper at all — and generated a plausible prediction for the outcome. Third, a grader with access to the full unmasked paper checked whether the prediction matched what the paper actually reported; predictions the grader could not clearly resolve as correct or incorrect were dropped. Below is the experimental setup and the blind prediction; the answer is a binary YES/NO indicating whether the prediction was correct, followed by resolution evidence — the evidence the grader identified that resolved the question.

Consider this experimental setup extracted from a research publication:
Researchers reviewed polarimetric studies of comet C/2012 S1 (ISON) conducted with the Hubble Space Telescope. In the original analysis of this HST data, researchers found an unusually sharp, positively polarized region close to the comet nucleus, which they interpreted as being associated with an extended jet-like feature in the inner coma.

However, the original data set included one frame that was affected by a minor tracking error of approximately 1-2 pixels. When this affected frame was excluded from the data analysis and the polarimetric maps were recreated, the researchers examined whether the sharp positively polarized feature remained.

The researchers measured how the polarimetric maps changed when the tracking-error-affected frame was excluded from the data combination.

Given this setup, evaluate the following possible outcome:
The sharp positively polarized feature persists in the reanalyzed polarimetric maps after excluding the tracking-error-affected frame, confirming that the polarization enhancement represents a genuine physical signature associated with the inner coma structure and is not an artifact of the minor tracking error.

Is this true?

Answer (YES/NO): NO